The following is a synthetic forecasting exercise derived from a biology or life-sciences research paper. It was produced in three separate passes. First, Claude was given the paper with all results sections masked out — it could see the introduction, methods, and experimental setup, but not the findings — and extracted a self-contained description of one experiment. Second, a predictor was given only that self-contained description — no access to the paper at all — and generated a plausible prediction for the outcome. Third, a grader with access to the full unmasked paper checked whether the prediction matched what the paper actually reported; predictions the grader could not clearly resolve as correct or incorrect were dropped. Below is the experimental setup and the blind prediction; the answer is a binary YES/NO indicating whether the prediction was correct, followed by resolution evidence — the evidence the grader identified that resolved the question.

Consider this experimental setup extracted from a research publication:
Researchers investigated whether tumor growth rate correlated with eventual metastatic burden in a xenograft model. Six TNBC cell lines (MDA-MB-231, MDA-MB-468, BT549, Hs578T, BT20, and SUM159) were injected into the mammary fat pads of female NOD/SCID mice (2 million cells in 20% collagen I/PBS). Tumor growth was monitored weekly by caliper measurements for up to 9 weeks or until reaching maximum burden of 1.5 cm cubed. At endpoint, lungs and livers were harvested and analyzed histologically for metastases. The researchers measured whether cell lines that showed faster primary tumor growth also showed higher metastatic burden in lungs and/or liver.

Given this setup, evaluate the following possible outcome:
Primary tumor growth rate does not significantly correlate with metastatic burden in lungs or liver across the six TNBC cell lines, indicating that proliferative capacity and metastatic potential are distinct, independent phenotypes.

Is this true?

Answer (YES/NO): NO